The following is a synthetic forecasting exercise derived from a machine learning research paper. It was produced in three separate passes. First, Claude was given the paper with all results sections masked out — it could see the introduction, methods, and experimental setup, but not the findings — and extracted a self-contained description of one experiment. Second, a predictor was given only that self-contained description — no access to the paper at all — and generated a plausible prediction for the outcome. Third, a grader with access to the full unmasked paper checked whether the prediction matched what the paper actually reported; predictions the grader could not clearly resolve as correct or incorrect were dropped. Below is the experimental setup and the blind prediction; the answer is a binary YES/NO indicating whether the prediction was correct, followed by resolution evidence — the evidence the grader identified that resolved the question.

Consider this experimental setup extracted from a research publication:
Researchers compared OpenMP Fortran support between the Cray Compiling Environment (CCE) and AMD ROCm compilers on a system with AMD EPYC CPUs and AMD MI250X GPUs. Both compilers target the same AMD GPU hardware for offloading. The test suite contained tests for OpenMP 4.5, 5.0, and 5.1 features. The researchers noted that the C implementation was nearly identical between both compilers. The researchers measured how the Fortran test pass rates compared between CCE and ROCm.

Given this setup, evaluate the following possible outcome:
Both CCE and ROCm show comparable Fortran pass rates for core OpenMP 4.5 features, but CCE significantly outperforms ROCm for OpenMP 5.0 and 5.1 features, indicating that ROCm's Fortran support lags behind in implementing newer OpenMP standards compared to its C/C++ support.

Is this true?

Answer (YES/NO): NO